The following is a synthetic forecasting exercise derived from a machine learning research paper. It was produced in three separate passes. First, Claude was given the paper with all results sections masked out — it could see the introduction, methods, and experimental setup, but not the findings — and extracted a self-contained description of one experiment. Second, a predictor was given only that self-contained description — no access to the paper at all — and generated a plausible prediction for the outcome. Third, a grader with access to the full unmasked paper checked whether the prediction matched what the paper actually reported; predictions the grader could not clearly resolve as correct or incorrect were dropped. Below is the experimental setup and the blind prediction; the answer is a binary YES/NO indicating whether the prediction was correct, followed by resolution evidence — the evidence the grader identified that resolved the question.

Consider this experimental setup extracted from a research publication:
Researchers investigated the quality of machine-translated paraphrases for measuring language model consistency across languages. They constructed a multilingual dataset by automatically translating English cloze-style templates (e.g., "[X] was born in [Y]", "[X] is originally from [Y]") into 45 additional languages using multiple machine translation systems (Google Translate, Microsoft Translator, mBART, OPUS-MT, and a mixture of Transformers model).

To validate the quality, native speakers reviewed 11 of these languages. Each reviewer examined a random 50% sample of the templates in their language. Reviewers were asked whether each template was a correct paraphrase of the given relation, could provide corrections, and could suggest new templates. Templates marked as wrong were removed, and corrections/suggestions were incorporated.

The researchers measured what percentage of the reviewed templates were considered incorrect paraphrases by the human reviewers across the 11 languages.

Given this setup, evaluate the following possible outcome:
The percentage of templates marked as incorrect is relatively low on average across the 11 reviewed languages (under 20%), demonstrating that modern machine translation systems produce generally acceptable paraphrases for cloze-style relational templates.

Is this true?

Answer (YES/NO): YES